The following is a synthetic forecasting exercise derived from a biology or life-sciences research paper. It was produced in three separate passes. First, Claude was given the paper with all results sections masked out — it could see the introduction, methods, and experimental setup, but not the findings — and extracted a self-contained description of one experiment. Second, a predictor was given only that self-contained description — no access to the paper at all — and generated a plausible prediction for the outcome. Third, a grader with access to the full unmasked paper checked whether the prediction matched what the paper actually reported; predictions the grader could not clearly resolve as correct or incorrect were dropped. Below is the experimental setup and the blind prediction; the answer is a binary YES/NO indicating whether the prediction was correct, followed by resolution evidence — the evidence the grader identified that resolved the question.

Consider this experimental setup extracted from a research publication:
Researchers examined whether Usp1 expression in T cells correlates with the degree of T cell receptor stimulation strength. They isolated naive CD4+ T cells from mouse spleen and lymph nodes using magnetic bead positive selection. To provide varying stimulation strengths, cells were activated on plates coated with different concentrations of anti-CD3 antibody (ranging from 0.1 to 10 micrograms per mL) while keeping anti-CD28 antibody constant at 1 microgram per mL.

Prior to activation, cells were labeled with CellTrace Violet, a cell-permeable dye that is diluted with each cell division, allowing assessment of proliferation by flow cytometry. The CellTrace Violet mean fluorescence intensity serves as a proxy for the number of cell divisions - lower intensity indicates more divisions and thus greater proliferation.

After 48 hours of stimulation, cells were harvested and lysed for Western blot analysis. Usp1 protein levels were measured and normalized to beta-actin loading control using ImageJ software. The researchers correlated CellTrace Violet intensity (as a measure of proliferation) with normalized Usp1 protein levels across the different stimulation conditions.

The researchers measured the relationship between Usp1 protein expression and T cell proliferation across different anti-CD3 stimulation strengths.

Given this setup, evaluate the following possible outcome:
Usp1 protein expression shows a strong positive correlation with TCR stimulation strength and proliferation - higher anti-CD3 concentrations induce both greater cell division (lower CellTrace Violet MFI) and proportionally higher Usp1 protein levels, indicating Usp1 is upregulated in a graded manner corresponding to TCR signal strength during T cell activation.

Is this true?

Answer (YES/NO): YES